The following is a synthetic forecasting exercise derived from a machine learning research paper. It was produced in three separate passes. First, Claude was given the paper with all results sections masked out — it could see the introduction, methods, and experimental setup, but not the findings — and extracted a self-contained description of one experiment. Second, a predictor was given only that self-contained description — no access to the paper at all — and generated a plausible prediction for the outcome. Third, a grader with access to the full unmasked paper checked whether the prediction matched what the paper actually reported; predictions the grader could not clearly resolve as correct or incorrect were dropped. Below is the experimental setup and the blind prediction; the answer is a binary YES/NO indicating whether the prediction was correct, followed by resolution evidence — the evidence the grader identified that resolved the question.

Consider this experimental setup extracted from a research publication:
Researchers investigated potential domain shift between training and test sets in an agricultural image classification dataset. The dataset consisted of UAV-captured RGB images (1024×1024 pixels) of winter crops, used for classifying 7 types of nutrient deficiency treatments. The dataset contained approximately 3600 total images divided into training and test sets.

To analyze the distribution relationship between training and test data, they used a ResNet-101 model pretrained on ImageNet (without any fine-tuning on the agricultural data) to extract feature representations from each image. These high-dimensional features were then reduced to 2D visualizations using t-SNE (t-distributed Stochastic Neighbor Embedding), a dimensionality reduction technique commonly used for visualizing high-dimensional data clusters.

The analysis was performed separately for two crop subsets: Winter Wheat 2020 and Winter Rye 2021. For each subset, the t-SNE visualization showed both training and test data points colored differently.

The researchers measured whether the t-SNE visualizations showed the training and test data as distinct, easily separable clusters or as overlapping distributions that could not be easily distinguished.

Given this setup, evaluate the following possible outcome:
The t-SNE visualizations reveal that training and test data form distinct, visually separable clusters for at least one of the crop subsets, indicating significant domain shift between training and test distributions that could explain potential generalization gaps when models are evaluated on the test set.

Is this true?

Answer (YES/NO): NO